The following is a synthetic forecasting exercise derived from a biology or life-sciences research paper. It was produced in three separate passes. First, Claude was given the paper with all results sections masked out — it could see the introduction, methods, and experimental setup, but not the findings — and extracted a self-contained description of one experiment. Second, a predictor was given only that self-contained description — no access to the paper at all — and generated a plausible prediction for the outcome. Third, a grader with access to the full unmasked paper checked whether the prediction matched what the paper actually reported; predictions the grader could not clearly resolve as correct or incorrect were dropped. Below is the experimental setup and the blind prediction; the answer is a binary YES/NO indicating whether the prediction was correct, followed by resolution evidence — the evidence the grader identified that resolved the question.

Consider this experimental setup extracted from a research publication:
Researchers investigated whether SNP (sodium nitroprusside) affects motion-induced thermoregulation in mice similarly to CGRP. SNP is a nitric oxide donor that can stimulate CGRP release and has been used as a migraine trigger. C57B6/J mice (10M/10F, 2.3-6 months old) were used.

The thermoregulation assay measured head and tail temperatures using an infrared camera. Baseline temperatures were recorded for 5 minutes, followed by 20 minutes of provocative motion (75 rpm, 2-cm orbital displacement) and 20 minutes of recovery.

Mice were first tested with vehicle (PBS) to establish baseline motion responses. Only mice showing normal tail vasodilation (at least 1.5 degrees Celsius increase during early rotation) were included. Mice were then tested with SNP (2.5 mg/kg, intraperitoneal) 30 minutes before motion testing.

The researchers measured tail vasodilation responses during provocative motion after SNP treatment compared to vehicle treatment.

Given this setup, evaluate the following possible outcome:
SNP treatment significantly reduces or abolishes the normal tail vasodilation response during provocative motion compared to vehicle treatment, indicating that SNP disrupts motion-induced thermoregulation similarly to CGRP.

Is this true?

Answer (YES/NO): YES